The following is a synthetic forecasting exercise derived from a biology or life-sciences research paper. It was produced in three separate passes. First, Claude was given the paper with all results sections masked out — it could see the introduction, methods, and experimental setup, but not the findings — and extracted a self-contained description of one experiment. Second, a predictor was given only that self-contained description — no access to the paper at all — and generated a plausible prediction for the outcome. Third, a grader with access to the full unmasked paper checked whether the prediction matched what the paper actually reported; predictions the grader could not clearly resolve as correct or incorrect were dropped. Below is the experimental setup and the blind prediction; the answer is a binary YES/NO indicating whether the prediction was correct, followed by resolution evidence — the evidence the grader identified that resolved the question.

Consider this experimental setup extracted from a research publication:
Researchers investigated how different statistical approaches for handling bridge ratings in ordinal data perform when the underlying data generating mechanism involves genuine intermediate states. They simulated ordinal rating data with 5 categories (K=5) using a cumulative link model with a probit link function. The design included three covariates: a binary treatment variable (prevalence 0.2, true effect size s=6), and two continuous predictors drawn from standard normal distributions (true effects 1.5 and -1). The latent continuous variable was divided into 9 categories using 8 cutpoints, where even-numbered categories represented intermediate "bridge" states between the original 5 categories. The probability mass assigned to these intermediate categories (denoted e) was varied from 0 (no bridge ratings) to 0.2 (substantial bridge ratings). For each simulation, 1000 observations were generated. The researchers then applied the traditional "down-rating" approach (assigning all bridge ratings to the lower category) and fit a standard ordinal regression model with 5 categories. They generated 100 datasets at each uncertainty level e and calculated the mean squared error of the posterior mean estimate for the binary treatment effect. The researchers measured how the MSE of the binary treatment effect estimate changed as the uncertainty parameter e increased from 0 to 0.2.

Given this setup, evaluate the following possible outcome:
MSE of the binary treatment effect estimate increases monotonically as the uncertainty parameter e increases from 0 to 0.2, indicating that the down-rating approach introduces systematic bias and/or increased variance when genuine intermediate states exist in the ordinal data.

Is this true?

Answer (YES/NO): YES